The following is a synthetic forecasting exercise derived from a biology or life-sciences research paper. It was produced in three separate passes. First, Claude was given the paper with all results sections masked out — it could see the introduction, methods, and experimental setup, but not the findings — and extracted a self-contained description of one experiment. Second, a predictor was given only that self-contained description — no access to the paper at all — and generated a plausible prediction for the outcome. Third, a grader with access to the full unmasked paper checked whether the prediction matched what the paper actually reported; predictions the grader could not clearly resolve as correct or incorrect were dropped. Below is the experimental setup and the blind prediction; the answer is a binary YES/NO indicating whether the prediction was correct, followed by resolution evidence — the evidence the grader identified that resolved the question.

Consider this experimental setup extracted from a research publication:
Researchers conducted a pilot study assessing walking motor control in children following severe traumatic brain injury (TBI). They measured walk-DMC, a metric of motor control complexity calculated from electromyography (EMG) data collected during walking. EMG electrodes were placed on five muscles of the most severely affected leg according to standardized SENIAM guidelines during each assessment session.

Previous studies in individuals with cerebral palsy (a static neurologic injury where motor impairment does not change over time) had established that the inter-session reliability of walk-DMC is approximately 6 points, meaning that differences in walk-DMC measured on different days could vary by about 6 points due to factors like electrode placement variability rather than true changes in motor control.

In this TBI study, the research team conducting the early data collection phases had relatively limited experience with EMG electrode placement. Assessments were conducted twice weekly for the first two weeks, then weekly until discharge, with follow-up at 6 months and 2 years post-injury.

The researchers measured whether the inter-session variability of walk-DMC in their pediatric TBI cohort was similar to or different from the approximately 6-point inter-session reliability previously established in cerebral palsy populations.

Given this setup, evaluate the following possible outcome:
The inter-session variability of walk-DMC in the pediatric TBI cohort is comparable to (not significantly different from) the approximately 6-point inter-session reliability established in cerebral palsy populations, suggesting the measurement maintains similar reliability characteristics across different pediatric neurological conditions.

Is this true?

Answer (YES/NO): NO